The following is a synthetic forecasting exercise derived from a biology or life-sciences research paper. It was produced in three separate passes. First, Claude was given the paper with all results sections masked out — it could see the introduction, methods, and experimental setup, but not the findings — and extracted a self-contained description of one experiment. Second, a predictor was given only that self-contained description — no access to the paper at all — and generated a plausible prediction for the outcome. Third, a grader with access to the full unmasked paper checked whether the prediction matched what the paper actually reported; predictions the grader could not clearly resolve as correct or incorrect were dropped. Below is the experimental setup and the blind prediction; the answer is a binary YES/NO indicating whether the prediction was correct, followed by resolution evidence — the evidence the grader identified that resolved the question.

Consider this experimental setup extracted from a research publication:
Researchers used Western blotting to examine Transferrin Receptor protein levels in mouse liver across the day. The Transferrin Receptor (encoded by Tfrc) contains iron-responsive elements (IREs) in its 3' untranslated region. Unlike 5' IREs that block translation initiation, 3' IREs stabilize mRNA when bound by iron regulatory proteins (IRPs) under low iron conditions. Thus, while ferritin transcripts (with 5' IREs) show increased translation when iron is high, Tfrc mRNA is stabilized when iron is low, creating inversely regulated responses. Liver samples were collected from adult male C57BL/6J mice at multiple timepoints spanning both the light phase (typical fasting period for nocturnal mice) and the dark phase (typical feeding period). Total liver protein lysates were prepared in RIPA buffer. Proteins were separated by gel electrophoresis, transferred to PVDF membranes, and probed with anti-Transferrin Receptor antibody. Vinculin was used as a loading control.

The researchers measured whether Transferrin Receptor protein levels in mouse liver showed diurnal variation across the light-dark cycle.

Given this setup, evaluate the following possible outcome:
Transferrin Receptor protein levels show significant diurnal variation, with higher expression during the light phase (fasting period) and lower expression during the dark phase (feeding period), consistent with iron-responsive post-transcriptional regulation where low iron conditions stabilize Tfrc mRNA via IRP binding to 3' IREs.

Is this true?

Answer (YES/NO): NO